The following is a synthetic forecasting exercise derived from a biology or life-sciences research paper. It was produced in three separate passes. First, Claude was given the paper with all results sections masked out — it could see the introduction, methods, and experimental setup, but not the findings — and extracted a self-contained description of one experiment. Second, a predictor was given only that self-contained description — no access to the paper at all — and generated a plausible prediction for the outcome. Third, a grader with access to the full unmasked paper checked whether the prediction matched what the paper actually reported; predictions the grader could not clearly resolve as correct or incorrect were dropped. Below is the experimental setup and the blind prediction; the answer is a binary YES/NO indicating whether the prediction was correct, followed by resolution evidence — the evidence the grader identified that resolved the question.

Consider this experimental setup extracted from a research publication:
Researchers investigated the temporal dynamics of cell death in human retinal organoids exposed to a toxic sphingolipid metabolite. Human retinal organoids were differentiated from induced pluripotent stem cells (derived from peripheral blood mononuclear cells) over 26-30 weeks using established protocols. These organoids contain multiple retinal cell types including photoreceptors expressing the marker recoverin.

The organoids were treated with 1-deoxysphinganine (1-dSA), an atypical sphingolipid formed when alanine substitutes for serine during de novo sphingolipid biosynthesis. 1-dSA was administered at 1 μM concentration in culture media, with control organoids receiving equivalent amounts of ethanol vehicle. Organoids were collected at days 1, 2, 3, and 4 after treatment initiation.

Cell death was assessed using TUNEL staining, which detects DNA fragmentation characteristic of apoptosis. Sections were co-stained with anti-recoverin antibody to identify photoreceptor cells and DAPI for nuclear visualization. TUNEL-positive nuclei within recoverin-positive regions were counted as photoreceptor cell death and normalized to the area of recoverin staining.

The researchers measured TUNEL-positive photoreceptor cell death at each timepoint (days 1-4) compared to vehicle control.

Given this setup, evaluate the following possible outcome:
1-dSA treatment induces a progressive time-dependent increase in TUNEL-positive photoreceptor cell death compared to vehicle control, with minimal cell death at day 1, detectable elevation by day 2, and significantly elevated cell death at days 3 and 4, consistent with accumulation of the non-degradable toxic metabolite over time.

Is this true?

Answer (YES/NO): NO